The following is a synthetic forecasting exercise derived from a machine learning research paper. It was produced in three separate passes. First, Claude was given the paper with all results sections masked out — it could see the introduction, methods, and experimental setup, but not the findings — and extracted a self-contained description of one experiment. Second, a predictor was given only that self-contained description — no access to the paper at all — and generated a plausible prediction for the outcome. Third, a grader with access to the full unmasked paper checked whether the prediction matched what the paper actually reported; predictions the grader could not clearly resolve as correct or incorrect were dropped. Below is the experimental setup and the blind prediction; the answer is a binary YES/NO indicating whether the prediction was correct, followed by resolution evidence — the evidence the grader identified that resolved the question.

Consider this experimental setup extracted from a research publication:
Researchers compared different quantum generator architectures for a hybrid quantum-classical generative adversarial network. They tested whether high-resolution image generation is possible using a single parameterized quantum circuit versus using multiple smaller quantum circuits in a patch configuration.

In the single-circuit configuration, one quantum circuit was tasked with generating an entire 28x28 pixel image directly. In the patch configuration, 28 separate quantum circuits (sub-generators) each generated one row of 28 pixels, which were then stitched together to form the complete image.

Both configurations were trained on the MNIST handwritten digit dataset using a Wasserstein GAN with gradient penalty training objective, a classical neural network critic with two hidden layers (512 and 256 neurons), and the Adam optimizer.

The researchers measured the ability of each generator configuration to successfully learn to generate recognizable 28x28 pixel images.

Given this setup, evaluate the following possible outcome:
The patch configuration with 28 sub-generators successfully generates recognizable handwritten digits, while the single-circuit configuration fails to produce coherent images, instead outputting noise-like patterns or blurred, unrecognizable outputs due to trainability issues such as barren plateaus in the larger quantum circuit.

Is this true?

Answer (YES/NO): YES